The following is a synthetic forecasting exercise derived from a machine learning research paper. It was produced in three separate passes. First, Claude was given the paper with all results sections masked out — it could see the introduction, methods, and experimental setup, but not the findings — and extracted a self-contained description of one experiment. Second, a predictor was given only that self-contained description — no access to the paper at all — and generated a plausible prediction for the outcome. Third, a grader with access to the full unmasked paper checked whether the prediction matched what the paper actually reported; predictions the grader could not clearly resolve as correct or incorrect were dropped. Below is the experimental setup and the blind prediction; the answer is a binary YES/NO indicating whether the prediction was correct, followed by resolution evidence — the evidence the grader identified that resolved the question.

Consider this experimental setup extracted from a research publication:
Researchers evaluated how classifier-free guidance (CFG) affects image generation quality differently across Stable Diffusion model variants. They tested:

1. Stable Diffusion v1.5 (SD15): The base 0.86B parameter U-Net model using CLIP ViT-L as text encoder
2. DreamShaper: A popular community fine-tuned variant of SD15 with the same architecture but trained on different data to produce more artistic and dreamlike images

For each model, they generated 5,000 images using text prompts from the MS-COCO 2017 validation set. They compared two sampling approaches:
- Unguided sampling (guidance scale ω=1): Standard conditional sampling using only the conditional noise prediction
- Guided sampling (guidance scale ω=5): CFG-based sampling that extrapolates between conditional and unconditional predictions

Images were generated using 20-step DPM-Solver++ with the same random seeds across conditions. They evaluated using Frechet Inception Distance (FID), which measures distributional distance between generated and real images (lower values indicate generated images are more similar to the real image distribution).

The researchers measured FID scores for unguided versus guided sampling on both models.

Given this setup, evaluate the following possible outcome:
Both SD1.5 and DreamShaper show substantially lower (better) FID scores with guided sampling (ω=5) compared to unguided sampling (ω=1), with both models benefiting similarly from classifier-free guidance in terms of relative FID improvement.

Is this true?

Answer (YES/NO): NO